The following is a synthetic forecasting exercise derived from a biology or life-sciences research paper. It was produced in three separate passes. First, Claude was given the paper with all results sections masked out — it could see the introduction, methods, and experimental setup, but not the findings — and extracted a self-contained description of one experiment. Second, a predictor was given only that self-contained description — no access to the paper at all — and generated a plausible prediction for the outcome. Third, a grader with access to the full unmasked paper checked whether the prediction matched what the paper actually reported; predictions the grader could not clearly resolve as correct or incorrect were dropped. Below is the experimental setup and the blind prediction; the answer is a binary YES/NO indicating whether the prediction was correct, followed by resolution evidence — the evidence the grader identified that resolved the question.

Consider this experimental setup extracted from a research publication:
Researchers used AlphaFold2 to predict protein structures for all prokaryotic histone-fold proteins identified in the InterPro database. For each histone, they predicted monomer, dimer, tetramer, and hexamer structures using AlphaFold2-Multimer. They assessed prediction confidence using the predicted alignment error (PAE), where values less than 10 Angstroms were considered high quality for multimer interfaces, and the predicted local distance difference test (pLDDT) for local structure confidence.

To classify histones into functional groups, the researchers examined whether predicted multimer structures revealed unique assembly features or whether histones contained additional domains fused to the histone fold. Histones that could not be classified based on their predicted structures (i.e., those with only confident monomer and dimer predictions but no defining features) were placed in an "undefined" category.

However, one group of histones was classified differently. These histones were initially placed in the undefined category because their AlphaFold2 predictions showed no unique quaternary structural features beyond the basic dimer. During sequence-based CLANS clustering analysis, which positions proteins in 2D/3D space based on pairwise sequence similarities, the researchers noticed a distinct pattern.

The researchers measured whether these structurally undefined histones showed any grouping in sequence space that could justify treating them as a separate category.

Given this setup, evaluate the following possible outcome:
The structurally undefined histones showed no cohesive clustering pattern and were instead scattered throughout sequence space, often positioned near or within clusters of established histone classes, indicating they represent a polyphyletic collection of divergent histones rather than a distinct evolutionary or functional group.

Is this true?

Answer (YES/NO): NO